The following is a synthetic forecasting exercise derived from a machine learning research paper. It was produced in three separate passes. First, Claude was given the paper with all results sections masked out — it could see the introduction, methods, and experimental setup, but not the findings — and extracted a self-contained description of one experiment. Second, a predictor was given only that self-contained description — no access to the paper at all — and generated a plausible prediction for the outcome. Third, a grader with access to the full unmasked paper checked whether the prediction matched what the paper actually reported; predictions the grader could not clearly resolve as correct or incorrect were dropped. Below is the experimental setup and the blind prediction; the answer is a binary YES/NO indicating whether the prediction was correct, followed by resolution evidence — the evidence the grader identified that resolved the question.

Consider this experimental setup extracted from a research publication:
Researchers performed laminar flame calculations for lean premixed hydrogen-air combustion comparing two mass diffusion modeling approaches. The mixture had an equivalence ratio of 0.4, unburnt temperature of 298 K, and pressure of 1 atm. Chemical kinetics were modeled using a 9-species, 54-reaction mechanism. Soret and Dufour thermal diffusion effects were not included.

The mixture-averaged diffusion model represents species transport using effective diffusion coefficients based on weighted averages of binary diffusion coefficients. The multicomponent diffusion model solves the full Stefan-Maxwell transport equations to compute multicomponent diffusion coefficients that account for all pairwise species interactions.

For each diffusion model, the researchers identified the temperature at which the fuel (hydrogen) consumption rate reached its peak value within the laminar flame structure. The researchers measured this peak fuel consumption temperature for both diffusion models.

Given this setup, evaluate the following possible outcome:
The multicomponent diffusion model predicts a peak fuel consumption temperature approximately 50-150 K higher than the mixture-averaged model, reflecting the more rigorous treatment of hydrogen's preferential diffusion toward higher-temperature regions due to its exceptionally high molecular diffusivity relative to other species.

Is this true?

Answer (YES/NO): NO